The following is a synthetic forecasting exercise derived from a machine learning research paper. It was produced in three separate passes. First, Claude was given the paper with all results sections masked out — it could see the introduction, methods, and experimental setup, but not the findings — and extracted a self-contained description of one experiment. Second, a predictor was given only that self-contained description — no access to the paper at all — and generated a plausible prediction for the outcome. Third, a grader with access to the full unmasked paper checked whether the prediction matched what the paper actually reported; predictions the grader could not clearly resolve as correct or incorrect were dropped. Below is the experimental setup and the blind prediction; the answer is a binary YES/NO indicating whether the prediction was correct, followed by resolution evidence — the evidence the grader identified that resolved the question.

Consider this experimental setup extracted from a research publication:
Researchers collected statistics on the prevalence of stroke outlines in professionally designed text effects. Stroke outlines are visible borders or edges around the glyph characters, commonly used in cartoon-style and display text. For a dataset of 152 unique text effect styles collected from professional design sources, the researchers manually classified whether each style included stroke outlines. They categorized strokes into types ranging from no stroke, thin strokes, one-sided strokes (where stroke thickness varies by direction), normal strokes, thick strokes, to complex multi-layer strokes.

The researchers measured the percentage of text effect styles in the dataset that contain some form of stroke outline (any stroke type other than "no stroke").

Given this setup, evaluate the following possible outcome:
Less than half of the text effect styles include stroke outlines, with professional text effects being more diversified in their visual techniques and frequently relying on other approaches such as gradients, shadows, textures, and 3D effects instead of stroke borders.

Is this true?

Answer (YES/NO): NO